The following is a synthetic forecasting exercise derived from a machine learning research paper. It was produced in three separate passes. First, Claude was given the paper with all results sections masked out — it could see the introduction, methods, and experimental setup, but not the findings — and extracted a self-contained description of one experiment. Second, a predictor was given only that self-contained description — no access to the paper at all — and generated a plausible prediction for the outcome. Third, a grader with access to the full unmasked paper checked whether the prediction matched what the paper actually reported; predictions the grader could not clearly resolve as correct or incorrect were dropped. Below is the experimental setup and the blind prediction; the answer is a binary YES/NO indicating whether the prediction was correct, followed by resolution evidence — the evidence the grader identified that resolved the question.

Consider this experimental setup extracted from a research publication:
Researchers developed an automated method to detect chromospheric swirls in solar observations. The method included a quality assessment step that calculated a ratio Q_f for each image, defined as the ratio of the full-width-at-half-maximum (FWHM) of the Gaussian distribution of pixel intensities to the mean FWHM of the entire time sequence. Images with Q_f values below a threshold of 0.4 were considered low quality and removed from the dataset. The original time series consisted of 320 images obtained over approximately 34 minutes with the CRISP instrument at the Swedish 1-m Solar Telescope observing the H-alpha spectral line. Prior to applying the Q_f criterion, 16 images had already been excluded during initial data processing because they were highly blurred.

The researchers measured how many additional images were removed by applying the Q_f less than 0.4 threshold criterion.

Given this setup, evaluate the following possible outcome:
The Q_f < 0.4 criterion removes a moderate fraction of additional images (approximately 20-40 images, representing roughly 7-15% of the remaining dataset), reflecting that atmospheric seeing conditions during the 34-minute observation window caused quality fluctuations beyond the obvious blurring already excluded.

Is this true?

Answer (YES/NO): NO